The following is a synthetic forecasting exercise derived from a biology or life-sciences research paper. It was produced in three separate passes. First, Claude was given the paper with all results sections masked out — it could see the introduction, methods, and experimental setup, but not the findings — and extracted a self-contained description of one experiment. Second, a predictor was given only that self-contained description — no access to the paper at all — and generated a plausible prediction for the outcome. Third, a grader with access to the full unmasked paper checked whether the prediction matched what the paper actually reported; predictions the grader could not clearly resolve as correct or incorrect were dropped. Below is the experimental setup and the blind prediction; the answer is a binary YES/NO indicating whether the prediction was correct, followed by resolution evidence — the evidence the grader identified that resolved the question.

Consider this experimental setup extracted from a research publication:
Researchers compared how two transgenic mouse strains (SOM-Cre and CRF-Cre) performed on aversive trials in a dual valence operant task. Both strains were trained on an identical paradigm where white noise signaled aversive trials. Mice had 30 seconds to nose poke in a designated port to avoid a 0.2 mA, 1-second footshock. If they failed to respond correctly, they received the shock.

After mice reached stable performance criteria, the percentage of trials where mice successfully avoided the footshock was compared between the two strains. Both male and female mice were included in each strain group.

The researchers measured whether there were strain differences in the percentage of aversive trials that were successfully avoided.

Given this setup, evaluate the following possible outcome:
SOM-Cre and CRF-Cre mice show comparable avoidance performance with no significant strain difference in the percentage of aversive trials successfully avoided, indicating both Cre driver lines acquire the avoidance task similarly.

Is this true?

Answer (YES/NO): YES